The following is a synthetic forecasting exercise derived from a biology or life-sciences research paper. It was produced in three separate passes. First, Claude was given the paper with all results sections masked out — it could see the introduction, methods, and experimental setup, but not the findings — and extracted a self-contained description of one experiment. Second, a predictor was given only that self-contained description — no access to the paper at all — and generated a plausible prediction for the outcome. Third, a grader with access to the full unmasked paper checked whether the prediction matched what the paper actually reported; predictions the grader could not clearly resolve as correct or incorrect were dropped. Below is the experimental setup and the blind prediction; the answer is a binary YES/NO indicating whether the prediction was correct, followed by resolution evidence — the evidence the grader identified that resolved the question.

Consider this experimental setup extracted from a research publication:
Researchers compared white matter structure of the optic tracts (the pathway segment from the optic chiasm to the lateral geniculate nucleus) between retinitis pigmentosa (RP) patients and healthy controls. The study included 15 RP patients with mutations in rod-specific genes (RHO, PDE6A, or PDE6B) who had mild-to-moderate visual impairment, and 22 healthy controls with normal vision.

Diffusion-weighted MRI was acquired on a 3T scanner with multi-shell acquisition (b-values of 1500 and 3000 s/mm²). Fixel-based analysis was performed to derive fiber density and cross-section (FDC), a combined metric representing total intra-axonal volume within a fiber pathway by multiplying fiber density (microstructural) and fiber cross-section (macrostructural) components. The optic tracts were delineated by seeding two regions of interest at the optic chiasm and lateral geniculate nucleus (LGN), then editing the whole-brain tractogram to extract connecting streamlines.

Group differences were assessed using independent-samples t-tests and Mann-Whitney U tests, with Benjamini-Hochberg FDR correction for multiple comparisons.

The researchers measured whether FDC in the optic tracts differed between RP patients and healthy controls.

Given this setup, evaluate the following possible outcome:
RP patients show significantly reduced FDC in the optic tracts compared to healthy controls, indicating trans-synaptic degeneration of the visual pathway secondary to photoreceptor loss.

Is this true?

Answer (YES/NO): YES